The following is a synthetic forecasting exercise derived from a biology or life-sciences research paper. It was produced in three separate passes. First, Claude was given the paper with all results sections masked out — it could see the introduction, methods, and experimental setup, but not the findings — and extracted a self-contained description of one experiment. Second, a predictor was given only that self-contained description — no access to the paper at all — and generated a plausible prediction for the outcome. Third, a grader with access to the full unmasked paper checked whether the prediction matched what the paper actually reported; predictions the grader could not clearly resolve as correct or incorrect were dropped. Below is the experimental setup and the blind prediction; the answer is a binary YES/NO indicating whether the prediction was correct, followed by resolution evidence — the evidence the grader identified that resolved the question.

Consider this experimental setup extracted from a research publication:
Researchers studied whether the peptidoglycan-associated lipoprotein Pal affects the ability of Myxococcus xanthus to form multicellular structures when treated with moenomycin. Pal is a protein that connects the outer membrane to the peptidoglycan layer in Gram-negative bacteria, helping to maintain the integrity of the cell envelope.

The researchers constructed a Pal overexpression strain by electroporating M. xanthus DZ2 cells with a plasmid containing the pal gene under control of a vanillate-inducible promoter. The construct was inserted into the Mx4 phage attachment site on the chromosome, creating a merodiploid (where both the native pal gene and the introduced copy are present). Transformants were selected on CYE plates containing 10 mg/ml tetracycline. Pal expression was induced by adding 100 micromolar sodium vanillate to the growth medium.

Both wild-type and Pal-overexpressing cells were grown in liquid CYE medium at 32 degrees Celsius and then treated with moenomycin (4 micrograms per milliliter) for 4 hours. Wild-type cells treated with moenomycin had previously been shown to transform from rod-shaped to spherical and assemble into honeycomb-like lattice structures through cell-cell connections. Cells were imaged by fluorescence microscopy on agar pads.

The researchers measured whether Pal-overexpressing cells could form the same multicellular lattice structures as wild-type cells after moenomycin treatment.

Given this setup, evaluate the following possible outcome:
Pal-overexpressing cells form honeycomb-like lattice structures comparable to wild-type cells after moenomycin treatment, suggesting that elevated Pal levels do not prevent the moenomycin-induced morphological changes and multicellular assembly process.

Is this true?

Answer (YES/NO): NO